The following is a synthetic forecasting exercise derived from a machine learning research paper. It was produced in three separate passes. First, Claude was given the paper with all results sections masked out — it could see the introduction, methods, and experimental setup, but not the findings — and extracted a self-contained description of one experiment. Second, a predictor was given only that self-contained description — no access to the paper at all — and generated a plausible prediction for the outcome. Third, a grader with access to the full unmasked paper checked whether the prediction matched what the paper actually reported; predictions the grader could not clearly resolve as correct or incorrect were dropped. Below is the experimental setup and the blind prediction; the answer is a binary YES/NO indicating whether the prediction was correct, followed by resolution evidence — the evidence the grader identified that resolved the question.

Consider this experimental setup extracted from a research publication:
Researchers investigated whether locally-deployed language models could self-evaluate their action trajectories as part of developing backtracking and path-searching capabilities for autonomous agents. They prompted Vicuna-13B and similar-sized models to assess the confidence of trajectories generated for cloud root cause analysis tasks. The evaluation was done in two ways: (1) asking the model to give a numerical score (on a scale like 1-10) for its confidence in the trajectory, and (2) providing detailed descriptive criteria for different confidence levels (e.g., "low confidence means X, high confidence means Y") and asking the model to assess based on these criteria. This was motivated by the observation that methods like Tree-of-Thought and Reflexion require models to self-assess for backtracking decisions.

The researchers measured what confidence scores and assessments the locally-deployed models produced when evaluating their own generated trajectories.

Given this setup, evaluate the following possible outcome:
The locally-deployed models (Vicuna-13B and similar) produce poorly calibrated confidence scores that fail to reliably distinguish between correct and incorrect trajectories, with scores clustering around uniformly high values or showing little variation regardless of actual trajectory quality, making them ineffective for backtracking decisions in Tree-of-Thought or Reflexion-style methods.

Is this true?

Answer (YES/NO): NO